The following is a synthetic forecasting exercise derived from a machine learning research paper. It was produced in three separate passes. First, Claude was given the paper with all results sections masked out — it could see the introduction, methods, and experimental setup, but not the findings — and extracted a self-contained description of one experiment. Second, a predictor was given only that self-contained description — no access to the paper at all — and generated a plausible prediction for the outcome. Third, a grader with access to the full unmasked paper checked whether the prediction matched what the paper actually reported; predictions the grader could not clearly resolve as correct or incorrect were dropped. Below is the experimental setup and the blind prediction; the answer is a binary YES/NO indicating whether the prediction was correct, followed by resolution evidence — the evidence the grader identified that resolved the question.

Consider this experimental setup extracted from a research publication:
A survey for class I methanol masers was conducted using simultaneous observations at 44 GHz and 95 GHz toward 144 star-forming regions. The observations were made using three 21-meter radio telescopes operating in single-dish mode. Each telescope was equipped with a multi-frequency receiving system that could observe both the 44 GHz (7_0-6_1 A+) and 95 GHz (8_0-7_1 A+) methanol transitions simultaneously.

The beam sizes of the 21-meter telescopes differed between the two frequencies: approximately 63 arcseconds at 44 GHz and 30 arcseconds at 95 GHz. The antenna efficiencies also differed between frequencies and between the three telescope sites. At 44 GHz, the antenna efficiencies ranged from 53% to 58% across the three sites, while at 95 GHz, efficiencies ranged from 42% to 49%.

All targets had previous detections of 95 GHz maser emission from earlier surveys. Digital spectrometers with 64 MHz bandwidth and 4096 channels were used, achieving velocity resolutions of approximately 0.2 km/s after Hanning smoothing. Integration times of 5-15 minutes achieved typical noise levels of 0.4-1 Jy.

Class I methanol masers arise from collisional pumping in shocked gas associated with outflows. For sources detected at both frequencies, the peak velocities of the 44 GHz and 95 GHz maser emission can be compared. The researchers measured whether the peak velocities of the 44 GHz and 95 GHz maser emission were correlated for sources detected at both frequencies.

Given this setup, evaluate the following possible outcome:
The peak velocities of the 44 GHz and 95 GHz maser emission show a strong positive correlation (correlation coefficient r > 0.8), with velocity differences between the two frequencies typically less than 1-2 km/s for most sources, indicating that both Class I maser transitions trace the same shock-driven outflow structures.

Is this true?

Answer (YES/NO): YES